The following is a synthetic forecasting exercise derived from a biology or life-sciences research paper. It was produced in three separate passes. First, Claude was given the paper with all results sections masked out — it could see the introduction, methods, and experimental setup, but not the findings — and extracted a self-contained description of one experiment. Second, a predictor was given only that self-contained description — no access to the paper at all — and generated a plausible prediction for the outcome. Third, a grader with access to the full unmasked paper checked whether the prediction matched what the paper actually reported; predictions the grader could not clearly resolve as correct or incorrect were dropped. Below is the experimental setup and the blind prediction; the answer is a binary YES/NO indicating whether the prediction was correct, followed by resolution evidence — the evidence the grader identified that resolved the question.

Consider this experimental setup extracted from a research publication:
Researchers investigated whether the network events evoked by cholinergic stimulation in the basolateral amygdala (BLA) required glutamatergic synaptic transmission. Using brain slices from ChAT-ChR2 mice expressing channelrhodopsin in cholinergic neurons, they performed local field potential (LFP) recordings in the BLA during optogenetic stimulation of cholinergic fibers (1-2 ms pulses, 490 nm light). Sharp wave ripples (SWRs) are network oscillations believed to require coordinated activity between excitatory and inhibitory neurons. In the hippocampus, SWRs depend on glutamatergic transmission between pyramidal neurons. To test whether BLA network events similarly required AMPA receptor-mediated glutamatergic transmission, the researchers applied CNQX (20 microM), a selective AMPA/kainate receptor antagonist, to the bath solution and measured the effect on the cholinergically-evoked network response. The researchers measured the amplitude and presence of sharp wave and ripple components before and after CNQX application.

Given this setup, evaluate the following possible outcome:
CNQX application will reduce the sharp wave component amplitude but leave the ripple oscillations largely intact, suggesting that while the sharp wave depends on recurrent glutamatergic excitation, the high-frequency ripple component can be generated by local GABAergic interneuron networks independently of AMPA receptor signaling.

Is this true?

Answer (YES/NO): NO